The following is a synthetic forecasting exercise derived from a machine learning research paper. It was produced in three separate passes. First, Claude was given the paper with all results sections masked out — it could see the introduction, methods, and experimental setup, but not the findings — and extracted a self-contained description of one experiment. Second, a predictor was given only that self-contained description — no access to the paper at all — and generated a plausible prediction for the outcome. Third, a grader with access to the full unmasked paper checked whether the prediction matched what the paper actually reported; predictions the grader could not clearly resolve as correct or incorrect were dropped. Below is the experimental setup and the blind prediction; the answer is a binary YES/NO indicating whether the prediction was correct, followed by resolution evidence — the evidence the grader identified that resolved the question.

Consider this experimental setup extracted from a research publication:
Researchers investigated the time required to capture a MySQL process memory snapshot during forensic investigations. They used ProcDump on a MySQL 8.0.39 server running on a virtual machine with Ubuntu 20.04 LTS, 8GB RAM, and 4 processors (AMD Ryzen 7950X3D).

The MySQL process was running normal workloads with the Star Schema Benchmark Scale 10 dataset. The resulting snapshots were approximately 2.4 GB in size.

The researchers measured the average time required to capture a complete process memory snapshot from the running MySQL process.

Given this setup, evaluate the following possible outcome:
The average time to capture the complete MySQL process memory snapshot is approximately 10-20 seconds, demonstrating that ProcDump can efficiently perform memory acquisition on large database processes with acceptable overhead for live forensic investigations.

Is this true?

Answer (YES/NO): YES